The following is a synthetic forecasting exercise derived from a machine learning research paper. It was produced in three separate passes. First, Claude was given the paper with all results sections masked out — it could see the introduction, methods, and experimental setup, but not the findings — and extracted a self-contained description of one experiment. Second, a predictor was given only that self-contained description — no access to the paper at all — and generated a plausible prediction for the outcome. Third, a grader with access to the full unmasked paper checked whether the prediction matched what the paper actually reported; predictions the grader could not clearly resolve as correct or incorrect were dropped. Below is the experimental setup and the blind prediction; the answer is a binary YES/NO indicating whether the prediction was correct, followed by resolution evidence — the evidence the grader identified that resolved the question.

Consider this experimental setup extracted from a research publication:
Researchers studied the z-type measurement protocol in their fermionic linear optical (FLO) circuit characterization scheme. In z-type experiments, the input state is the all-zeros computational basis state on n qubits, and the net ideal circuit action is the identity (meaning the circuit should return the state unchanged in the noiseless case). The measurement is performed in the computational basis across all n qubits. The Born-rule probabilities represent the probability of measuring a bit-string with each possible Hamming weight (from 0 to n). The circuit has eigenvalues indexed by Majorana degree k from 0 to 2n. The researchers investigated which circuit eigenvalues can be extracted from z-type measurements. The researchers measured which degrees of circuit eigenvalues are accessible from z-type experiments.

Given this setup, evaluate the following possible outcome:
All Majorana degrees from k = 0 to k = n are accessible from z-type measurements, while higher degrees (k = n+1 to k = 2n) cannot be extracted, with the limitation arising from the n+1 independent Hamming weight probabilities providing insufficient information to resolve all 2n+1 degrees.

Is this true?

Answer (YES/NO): NO